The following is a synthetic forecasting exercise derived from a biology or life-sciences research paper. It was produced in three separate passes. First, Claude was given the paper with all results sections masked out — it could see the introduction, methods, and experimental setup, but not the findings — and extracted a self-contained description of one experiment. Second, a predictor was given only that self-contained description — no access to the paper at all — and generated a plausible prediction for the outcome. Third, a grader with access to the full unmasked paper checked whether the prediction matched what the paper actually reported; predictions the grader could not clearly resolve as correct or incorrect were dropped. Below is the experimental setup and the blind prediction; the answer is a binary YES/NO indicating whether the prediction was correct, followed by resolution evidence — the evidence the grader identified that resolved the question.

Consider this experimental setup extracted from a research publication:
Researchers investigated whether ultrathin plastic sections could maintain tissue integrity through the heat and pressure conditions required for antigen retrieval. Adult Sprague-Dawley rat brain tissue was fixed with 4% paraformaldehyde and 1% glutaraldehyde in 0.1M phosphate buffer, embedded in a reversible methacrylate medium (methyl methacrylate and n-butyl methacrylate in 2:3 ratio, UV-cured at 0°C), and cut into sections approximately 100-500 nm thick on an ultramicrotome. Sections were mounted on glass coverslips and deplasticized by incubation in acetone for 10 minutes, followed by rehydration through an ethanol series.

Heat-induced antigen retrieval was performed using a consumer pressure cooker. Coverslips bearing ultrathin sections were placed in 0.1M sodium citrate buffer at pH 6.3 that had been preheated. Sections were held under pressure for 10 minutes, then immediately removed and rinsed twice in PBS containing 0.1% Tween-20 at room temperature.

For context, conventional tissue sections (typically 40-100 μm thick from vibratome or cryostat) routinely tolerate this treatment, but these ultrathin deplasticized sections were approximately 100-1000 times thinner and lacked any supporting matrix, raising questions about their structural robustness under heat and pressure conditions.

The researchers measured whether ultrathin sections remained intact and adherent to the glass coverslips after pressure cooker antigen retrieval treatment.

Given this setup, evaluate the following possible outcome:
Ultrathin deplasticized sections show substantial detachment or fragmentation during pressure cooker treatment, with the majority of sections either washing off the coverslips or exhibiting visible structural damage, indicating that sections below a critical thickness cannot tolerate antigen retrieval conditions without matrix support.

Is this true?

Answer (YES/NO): NO